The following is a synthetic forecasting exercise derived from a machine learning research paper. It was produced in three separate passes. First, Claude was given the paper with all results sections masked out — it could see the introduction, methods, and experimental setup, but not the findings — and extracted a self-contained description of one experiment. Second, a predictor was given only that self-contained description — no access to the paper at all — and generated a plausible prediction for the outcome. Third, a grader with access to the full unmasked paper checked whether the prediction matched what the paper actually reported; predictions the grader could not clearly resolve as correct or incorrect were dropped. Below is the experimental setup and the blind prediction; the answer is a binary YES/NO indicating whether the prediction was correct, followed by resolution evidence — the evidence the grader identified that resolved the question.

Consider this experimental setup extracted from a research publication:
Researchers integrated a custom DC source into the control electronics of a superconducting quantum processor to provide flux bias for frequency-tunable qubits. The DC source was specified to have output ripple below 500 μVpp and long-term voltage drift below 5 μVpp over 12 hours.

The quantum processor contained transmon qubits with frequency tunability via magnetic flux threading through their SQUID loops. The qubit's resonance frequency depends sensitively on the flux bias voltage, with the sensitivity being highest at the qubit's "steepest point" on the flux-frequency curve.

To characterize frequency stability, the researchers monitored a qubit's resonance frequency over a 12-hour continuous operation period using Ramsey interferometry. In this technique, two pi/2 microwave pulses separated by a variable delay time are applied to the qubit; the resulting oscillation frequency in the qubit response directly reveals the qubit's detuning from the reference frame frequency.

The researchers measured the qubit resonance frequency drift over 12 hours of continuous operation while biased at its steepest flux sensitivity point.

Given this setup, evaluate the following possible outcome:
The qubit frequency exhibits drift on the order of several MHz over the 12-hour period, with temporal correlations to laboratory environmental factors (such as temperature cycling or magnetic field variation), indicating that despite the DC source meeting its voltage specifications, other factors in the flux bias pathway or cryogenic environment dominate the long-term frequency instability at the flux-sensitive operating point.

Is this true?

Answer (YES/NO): NO